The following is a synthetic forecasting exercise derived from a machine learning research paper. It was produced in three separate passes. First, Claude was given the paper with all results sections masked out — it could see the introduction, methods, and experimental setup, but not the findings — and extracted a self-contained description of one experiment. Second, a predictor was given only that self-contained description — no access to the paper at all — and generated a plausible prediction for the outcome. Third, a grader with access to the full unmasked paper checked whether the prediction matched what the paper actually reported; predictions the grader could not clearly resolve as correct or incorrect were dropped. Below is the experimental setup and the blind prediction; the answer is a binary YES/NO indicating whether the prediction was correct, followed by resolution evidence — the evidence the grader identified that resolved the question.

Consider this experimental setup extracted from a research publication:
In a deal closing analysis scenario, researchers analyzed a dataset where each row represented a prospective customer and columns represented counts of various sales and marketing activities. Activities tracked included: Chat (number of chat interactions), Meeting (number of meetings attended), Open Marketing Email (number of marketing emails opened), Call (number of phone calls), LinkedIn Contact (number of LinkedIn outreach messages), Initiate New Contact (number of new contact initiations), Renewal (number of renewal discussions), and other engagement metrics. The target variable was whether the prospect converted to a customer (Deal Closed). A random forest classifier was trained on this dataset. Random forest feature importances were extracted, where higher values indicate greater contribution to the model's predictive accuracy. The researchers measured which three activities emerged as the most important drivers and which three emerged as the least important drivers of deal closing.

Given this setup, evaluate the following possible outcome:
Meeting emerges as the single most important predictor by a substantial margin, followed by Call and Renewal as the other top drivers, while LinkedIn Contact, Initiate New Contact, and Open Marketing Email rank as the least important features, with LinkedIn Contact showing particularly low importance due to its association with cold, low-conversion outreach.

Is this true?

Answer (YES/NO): NO